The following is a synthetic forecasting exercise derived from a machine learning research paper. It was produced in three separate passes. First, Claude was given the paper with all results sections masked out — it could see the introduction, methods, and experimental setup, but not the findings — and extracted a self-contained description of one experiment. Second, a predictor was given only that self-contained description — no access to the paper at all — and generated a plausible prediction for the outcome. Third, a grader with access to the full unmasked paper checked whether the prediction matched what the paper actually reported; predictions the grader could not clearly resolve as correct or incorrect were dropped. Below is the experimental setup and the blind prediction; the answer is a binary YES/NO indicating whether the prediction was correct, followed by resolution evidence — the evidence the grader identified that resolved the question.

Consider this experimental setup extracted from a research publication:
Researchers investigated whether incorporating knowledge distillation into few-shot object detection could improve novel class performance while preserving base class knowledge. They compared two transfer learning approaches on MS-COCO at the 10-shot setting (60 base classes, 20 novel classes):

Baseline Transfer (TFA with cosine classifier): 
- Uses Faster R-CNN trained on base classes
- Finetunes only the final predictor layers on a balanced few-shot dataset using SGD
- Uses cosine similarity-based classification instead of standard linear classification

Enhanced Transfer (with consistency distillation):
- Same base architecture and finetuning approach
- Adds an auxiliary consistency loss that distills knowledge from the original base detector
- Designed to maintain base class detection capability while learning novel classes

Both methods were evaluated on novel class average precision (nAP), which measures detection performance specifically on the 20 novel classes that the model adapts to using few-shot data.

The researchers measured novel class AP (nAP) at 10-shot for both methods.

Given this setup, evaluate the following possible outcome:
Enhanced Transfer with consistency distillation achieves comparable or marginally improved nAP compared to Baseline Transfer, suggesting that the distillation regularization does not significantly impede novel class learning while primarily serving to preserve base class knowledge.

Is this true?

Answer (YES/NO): YES